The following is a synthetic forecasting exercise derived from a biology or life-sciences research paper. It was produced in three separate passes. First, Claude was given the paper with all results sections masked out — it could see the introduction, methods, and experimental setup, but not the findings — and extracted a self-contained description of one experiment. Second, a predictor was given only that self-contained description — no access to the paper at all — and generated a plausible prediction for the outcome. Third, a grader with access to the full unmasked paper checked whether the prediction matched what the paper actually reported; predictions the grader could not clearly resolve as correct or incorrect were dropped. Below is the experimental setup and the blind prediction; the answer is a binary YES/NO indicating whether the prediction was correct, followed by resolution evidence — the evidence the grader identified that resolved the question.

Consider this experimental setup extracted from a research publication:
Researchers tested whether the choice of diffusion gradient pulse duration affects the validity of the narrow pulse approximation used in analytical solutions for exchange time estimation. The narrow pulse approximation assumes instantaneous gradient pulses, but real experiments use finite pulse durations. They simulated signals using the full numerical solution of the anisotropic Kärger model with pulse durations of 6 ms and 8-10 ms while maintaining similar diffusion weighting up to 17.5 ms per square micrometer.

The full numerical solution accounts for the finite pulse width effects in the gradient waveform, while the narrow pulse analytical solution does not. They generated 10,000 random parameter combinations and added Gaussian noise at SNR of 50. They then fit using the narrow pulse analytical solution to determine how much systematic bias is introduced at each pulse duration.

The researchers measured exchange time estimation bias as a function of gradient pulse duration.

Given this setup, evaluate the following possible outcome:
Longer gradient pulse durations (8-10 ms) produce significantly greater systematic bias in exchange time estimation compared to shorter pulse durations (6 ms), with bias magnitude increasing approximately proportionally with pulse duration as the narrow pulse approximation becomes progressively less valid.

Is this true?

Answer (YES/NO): NO